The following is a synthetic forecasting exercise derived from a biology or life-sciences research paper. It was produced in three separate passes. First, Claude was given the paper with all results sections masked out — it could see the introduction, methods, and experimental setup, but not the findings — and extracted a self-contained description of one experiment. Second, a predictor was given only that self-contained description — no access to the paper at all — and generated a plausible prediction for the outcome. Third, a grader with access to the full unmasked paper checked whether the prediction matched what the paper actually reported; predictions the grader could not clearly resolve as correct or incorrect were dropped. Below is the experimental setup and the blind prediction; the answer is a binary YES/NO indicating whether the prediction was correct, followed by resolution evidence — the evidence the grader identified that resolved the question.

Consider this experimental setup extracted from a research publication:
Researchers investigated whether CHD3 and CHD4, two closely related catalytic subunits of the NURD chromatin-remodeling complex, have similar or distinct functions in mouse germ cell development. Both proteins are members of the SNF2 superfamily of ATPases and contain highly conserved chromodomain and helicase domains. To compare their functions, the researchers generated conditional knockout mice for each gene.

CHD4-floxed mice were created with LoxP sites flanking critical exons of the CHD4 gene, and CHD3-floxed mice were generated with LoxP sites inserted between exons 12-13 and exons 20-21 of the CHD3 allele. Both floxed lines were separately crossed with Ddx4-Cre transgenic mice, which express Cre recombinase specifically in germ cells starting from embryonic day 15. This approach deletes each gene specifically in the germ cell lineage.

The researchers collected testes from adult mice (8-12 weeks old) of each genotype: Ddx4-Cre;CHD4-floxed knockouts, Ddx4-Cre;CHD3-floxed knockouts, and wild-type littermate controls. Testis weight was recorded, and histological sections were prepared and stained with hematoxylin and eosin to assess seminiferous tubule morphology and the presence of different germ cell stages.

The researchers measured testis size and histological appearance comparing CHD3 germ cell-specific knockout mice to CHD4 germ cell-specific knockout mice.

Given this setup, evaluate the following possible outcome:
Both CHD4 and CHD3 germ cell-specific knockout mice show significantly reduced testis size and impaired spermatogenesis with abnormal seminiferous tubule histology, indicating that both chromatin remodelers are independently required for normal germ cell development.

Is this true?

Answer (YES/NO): NO